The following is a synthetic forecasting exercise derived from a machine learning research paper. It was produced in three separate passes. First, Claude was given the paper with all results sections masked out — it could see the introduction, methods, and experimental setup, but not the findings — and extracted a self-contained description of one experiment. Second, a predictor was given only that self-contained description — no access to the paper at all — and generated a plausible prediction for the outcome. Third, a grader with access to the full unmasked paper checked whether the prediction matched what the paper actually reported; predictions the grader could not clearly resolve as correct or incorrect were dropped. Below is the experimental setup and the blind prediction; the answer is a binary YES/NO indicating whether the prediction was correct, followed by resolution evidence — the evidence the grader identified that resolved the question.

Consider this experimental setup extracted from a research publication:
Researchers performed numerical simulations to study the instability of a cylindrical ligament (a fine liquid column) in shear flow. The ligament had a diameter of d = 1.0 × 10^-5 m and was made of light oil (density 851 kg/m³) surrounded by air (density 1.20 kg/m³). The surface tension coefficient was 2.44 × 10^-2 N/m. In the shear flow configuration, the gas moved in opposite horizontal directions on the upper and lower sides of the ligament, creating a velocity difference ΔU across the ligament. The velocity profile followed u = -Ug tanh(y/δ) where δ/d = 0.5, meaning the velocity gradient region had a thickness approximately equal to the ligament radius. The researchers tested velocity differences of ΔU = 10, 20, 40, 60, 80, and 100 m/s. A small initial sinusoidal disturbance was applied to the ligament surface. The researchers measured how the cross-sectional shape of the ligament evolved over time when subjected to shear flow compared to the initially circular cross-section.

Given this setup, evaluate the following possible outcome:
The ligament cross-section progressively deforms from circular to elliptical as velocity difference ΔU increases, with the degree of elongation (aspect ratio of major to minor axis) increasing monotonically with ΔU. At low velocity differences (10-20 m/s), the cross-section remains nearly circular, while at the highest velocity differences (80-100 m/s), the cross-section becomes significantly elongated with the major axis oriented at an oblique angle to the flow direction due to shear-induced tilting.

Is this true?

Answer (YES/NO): NO